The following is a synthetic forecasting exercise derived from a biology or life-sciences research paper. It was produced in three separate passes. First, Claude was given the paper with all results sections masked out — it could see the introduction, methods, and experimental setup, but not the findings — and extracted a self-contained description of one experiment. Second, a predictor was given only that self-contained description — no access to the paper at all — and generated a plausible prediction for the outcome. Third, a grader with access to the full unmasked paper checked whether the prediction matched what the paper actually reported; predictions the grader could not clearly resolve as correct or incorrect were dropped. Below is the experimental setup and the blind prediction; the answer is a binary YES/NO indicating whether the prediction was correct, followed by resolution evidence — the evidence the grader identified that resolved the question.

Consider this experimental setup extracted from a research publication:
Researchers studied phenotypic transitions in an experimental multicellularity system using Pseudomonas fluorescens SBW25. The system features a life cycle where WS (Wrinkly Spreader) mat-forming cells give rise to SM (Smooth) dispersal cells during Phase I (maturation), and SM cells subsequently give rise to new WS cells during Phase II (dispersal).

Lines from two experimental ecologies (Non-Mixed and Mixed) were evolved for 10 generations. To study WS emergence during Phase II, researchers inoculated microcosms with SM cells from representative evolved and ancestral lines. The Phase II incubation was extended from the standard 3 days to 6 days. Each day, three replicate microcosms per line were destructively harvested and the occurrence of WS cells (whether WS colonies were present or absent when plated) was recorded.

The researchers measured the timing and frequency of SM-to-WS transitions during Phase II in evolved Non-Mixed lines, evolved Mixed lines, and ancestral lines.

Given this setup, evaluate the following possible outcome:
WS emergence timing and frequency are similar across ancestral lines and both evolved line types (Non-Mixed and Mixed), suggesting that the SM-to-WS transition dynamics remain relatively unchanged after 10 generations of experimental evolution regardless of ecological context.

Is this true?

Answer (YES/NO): NO